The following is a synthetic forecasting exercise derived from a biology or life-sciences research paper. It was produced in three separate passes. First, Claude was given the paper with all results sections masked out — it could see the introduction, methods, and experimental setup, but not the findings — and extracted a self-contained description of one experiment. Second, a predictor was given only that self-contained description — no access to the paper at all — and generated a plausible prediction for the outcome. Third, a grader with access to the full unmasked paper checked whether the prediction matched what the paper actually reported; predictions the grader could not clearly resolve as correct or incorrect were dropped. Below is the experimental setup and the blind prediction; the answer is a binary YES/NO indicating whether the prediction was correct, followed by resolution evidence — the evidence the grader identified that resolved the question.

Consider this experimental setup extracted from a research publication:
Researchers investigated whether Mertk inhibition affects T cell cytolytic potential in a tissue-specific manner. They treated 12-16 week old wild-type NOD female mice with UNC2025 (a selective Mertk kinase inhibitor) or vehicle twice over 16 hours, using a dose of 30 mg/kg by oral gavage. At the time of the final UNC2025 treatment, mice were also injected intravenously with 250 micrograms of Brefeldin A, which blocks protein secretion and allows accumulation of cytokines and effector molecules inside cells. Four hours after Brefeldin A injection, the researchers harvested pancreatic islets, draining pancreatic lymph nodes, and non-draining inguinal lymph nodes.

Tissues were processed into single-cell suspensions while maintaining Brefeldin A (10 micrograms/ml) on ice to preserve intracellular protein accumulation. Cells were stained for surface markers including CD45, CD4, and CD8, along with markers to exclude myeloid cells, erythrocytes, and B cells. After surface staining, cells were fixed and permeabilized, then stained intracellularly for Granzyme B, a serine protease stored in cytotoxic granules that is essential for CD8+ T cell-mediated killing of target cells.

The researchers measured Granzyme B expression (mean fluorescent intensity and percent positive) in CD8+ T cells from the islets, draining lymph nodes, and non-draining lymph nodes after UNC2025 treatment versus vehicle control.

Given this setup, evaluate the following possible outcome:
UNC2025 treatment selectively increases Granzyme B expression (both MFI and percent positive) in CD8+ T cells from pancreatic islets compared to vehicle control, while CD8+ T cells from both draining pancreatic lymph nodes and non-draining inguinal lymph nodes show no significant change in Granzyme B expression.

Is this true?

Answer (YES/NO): NO